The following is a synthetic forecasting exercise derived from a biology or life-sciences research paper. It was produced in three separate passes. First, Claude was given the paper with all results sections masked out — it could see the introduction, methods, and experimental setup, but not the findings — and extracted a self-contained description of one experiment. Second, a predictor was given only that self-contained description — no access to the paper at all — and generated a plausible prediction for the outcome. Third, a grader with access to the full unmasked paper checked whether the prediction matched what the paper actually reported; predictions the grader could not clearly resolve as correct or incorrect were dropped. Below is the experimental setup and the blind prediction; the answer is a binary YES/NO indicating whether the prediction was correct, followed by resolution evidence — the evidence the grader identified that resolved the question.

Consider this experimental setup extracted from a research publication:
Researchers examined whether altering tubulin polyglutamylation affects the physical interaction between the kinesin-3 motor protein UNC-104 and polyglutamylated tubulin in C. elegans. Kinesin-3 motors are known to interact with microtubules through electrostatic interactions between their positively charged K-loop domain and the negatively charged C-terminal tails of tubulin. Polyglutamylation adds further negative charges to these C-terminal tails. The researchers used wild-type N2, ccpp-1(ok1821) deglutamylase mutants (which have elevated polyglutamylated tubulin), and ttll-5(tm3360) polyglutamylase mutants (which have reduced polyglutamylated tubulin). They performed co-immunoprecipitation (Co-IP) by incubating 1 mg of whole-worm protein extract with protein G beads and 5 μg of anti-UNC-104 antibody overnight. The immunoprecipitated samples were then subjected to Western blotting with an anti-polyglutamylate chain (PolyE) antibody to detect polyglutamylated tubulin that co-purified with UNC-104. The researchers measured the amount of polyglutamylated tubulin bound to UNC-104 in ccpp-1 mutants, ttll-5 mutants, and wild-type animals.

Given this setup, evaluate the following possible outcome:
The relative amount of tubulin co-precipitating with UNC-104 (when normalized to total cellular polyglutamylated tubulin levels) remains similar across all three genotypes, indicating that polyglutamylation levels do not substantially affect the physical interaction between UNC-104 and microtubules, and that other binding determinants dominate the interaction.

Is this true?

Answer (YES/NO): NO